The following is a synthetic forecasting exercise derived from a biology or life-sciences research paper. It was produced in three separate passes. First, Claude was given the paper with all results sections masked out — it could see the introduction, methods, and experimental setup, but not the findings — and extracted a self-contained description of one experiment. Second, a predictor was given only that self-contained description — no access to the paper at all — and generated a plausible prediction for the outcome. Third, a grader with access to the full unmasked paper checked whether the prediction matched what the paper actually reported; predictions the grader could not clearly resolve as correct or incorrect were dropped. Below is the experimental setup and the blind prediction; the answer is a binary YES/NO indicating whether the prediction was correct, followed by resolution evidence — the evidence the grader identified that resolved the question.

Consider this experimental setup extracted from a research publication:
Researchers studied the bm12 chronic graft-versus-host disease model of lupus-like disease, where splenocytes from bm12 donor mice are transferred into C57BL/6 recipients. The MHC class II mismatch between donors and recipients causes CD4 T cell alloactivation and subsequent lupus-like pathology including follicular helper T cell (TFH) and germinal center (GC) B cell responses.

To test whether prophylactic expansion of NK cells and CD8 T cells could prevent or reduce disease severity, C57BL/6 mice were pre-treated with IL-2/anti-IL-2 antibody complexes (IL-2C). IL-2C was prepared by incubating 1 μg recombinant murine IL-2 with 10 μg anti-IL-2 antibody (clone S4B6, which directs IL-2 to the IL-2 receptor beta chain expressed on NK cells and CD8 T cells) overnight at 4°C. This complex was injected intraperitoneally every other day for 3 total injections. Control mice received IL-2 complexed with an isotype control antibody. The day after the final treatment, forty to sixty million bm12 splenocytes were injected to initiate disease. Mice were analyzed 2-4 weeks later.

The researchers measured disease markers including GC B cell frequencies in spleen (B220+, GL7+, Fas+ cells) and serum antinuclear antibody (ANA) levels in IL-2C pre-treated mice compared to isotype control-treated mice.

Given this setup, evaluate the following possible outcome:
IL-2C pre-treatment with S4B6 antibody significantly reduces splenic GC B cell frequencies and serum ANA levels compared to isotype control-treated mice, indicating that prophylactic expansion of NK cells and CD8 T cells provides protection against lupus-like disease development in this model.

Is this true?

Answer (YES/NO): NO